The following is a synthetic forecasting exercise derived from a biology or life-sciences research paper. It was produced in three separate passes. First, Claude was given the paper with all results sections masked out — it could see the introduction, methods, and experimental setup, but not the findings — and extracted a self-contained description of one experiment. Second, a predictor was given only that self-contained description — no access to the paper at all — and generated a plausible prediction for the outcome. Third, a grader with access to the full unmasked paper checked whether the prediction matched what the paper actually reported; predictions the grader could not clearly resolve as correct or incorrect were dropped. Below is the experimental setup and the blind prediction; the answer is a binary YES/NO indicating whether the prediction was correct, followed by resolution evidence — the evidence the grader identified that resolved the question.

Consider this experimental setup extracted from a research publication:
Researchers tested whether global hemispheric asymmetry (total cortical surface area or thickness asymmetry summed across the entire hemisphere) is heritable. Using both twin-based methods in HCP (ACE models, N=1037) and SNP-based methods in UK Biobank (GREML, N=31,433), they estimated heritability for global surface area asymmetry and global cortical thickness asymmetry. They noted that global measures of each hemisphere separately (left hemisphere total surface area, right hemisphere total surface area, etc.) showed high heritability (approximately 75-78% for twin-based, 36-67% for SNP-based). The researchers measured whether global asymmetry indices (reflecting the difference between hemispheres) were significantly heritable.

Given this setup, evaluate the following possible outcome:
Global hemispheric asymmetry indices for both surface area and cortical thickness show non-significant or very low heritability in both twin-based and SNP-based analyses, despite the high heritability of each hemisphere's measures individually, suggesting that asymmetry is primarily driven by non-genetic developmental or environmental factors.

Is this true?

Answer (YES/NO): YES